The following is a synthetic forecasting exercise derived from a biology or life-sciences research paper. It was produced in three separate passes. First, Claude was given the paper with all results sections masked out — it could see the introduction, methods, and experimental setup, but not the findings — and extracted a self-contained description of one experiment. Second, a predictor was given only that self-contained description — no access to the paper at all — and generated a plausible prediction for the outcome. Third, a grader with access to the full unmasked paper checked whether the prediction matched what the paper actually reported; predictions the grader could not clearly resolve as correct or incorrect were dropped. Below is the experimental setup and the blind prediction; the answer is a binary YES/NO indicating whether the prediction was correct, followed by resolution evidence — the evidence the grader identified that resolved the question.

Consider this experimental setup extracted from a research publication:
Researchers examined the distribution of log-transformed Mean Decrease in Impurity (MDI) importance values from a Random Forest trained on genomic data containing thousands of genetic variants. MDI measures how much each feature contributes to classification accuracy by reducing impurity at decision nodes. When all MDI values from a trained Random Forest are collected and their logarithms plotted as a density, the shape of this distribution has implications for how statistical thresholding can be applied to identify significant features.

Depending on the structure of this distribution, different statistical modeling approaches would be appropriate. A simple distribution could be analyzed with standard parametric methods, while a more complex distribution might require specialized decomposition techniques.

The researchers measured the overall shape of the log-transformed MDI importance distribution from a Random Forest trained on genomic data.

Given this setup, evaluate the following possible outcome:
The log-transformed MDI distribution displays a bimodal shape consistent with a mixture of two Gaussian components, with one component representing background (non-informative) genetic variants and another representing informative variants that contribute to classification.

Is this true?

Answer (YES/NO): NO